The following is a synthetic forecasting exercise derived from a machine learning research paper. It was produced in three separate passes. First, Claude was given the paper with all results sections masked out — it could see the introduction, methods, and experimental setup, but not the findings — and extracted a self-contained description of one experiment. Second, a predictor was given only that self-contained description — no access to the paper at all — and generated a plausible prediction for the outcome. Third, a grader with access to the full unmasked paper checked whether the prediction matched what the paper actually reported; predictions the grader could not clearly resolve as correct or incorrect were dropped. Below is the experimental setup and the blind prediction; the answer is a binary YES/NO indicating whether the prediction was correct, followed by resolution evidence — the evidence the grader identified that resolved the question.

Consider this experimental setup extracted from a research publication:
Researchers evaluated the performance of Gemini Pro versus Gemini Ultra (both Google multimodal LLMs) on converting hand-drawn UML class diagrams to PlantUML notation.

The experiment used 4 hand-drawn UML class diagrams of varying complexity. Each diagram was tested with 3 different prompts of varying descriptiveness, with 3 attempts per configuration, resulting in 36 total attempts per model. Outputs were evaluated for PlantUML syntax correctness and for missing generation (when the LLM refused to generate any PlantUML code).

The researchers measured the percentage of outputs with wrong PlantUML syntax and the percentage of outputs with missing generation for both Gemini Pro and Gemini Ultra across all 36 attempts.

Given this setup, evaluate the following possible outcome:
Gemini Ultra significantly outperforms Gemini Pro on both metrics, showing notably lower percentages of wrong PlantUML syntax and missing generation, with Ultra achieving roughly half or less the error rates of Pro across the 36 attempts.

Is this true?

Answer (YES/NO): NO